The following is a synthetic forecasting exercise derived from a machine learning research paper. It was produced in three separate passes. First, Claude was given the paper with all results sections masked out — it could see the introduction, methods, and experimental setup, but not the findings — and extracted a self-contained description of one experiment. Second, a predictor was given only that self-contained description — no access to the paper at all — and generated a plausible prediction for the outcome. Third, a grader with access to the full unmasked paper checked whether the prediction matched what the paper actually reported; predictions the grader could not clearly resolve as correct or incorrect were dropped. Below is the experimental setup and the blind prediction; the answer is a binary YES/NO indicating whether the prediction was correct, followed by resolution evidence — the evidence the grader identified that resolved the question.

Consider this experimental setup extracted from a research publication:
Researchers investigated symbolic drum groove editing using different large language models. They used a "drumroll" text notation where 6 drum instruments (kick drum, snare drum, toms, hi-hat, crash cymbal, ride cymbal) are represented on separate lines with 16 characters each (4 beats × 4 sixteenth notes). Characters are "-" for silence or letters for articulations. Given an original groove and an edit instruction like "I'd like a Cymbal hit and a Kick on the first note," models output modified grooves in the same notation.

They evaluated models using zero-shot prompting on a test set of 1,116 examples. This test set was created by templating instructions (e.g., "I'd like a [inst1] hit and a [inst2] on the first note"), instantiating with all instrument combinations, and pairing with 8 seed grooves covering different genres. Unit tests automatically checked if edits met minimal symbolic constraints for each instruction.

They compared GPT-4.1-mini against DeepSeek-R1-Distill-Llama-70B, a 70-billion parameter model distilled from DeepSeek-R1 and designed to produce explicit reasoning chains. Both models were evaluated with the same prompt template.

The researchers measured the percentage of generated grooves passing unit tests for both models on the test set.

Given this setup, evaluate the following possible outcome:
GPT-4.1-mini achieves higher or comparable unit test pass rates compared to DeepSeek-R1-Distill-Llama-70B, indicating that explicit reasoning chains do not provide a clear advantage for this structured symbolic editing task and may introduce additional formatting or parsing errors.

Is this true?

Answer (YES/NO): YES